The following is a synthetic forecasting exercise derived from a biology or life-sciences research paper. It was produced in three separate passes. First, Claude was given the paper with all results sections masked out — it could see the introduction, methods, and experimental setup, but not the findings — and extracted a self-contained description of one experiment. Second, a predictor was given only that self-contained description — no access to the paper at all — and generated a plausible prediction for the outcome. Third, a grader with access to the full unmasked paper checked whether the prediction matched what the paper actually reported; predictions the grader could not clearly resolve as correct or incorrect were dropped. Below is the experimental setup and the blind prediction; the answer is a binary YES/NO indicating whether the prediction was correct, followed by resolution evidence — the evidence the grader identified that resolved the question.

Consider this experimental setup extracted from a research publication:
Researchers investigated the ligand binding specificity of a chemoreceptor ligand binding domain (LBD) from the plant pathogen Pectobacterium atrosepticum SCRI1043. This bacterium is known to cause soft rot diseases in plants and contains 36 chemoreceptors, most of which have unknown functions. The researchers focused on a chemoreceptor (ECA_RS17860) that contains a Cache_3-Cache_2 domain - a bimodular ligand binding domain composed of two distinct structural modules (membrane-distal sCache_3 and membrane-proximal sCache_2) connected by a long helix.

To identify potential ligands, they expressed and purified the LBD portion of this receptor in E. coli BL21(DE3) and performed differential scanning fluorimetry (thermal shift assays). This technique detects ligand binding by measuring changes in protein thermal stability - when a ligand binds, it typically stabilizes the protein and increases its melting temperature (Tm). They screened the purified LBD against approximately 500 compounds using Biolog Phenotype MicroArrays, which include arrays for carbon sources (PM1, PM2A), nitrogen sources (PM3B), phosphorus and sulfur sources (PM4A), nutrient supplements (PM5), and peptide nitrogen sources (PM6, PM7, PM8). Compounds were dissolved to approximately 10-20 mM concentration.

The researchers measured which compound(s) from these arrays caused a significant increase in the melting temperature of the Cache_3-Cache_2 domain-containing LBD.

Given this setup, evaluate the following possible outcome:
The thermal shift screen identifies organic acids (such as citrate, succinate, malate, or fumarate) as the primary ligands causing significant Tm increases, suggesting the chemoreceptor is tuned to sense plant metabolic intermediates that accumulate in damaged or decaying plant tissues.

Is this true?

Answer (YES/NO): NO